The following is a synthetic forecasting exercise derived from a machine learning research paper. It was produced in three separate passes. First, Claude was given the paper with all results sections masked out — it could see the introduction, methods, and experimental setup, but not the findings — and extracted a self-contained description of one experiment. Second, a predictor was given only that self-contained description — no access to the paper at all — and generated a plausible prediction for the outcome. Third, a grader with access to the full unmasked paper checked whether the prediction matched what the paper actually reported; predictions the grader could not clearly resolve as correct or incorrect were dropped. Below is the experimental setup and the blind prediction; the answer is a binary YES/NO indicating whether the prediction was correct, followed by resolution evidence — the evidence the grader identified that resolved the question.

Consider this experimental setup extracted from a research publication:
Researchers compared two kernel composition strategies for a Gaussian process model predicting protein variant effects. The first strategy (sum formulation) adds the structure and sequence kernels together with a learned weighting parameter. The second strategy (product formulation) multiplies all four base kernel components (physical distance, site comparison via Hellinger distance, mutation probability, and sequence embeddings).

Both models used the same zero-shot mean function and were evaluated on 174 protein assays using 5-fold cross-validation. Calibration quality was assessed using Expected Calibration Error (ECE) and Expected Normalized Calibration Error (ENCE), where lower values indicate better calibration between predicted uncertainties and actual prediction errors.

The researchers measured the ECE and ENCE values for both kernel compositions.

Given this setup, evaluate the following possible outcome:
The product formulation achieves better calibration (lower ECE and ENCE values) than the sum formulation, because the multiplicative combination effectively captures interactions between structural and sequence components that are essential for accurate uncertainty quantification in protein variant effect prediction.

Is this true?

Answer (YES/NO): NO